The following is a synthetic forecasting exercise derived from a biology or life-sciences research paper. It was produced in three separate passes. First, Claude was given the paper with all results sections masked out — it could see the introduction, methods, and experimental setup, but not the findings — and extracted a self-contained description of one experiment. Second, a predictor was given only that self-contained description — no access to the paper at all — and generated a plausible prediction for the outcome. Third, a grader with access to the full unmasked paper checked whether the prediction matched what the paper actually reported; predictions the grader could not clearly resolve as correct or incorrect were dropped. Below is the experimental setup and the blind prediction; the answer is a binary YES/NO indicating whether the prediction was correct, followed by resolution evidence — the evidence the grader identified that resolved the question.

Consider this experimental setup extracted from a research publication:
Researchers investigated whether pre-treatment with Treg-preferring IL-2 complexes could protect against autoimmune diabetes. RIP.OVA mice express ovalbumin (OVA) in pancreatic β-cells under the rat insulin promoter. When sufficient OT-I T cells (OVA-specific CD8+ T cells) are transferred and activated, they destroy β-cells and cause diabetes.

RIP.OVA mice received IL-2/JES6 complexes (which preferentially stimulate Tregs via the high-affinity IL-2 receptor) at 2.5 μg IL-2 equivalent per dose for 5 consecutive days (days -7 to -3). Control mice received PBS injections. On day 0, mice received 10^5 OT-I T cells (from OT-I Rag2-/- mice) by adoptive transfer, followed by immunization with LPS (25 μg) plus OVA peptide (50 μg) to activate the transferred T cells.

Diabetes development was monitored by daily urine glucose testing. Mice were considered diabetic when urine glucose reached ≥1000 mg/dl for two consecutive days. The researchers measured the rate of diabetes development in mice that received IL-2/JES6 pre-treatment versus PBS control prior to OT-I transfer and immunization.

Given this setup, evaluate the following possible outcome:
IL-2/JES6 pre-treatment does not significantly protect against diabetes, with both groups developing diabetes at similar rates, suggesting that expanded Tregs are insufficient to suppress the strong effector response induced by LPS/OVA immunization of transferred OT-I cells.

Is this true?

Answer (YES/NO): NO